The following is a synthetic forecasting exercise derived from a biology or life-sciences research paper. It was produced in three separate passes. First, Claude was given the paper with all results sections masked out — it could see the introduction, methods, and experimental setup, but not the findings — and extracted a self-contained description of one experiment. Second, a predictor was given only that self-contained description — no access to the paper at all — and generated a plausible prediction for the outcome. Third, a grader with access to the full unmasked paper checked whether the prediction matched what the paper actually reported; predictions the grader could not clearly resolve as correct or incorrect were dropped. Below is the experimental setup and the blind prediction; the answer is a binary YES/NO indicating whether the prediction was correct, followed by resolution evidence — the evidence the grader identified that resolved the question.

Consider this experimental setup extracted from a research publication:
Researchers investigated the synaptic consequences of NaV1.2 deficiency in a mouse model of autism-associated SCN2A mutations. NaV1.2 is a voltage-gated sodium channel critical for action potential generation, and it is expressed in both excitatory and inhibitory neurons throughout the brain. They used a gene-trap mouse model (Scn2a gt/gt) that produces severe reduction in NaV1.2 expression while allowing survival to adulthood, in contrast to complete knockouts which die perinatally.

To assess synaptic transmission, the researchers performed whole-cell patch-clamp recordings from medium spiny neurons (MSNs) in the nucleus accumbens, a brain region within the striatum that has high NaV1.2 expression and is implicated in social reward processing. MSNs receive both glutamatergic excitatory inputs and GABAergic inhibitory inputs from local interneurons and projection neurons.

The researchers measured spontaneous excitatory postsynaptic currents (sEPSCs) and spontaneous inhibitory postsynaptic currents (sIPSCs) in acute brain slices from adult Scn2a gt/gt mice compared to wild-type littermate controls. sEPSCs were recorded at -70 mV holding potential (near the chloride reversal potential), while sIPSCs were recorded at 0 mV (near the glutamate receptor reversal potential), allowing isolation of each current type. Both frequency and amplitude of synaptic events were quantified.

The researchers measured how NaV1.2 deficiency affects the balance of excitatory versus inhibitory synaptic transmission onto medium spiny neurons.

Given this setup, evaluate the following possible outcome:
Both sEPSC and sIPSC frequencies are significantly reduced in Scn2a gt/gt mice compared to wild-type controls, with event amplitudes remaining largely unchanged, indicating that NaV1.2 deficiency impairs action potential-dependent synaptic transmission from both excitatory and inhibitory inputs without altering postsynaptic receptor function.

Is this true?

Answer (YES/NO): YES